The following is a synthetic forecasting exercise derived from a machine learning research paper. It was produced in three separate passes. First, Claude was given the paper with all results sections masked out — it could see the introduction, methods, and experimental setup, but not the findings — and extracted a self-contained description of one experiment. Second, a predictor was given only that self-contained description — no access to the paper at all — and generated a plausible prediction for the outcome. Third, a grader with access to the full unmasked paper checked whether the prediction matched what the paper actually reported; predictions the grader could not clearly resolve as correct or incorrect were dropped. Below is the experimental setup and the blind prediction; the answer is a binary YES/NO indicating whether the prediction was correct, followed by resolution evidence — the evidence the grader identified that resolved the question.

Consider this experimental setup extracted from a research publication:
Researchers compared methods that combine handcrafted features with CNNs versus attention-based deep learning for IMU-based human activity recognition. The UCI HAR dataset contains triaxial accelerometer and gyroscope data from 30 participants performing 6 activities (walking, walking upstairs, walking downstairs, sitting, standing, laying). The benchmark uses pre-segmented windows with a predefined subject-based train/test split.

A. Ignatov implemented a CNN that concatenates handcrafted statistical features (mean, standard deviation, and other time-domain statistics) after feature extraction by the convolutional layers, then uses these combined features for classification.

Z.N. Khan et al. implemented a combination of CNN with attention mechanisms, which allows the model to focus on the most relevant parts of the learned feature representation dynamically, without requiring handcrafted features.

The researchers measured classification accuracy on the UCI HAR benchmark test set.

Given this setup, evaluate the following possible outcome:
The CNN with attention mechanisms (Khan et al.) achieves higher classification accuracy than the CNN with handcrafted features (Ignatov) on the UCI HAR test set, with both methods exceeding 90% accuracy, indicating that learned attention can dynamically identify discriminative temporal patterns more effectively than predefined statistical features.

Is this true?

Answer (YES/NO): NO